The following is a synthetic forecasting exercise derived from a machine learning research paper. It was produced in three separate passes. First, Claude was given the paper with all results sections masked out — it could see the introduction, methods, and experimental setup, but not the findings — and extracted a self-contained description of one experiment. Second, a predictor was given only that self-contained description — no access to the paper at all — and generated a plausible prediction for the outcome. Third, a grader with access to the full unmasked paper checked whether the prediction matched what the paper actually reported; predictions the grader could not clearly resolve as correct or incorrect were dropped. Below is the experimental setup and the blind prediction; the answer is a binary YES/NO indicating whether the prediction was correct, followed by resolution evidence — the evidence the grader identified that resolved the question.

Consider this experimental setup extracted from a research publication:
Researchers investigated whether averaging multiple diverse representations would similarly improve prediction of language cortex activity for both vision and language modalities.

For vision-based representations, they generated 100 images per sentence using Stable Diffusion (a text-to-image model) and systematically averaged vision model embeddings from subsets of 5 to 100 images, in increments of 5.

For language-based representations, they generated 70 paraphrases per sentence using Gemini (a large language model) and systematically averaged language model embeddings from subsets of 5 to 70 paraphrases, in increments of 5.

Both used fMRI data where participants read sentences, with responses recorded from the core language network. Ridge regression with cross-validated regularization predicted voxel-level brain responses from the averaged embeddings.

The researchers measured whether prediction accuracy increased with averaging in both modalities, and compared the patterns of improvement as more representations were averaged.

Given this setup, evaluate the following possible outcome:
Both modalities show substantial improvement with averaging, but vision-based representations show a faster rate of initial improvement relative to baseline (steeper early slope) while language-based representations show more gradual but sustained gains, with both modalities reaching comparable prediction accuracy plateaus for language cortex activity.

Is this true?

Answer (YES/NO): NO